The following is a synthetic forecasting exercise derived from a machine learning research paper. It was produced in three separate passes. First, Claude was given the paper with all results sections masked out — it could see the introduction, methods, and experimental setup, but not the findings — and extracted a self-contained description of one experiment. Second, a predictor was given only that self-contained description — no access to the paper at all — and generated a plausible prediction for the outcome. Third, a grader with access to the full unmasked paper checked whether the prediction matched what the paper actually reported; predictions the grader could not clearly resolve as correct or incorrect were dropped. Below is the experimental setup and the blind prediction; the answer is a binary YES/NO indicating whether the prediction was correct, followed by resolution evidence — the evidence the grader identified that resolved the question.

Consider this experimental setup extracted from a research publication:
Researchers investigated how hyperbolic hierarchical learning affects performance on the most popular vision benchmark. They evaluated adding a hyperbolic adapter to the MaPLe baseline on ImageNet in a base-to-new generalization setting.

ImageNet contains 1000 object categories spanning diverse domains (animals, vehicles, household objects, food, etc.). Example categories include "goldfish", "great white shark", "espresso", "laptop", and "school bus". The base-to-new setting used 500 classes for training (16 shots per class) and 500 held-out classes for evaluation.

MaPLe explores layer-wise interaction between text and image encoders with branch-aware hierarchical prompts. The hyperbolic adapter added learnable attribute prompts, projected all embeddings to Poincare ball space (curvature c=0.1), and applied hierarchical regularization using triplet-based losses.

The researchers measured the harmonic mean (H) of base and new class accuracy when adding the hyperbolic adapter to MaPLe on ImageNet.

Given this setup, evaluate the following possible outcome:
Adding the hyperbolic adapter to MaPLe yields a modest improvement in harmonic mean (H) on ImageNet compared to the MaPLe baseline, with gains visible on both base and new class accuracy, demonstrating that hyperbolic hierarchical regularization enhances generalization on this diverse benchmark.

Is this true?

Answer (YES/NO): NO